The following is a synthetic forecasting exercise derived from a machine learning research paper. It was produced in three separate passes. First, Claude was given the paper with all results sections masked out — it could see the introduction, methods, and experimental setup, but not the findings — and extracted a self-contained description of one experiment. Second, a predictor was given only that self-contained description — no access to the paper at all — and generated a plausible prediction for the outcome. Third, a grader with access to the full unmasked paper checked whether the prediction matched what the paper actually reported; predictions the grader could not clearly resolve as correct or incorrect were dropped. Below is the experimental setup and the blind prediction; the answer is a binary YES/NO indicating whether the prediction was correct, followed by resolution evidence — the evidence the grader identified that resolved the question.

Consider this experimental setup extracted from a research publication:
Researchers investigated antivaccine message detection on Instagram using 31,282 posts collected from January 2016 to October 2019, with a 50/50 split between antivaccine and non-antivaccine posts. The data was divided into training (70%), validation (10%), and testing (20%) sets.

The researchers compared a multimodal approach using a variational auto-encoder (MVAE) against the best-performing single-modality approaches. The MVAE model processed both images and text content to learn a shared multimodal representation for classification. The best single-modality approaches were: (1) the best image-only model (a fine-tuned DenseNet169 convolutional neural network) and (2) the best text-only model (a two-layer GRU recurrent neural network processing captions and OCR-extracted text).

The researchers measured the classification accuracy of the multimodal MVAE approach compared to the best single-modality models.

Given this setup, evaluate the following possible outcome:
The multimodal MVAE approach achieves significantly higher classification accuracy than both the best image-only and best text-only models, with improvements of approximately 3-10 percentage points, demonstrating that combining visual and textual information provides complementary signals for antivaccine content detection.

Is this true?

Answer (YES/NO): YES